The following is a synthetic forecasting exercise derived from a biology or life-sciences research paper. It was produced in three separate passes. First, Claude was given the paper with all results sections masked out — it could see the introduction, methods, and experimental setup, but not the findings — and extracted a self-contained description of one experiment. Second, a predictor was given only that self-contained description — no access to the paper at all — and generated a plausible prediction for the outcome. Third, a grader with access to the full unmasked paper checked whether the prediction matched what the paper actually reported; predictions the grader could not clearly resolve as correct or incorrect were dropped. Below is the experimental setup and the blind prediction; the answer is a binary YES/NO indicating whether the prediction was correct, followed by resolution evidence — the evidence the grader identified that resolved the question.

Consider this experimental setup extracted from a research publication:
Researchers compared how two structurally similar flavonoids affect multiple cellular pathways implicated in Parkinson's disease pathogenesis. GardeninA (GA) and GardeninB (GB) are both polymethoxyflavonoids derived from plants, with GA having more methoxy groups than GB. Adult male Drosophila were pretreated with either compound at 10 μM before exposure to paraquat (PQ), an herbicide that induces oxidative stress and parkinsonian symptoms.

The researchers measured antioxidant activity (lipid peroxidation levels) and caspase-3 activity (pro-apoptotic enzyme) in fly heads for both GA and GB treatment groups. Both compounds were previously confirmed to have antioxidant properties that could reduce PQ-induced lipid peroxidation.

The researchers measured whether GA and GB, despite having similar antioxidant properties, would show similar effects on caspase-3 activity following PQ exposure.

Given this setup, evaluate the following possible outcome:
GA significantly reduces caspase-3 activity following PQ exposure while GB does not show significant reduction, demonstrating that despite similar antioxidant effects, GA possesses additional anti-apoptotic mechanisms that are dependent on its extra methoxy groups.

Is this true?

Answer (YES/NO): YES